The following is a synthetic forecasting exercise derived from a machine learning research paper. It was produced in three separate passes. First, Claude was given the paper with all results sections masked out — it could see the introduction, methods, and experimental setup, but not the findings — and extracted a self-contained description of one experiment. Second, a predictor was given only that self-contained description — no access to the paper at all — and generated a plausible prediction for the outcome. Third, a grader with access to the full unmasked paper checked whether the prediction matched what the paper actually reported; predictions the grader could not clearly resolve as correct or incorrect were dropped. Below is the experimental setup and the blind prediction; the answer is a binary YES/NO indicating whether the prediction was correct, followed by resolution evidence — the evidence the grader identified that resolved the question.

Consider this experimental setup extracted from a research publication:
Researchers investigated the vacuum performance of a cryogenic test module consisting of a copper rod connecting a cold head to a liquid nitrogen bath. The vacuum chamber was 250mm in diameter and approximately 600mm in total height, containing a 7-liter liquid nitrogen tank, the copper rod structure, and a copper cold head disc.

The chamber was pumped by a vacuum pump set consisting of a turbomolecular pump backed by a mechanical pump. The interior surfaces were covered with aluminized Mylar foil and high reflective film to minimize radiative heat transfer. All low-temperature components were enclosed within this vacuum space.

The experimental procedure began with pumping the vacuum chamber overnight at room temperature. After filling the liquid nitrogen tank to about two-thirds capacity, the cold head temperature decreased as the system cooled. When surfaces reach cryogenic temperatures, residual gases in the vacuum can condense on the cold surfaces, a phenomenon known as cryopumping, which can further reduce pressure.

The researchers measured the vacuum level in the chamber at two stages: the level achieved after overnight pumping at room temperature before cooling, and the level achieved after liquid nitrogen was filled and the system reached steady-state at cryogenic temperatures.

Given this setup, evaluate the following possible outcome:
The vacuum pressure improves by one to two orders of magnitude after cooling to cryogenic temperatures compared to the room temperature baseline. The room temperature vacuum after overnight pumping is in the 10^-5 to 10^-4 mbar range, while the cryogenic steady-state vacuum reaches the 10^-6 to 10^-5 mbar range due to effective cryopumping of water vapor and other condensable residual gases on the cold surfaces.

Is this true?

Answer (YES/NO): NO